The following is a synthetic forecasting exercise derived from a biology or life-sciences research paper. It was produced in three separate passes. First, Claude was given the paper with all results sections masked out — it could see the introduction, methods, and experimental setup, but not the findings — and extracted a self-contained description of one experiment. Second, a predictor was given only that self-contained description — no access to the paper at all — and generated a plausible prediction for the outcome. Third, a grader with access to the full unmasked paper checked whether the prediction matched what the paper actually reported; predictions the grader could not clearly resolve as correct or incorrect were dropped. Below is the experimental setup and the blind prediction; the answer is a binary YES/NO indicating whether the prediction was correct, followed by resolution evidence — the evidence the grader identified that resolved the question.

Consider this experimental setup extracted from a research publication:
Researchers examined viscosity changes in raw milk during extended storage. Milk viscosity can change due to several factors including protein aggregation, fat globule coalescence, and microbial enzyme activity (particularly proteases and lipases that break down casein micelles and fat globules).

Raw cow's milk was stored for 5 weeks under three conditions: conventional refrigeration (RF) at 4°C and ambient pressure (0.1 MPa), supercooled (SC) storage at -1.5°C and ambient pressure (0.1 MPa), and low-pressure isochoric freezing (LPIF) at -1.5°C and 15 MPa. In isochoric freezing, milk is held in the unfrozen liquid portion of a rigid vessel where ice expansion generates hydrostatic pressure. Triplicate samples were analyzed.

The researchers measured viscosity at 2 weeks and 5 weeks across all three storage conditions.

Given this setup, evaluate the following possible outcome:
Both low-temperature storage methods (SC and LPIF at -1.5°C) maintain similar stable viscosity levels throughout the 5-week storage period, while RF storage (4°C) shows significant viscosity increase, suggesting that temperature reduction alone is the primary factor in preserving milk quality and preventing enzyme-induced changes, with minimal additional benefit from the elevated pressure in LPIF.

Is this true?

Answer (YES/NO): NO